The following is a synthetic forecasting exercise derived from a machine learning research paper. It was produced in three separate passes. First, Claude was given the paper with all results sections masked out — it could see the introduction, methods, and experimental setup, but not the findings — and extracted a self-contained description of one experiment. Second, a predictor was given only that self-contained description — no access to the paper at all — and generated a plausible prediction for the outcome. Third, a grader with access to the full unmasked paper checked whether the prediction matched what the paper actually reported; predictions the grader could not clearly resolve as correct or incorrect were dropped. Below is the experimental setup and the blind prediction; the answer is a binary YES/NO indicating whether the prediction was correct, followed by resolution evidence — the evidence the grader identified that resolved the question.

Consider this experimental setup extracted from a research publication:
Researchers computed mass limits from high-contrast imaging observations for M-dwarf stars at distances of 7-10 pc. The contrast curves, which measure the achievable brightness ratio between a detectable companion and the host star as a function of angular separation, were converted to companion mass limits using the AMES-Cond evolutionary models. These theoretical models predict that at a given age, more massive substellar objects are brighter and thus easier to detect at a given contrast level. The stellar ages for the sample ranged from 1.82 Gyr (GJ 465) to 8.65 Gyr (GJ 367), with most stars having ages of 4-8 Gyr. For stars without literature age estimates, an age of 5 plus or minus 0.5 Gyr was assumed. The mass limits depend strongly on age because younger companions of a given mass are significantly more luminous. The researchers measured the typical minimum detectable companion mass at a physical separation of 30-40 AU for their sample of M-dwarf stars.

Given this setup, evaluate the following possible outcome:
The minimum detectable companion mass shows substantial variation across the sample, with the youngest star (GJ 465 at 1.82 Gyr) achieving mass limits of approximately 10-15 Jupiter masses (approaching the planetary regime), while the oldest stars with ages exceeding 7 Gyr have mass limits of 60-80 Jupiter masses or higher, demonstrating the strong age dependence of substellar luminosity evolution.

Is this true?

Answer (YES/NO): NO